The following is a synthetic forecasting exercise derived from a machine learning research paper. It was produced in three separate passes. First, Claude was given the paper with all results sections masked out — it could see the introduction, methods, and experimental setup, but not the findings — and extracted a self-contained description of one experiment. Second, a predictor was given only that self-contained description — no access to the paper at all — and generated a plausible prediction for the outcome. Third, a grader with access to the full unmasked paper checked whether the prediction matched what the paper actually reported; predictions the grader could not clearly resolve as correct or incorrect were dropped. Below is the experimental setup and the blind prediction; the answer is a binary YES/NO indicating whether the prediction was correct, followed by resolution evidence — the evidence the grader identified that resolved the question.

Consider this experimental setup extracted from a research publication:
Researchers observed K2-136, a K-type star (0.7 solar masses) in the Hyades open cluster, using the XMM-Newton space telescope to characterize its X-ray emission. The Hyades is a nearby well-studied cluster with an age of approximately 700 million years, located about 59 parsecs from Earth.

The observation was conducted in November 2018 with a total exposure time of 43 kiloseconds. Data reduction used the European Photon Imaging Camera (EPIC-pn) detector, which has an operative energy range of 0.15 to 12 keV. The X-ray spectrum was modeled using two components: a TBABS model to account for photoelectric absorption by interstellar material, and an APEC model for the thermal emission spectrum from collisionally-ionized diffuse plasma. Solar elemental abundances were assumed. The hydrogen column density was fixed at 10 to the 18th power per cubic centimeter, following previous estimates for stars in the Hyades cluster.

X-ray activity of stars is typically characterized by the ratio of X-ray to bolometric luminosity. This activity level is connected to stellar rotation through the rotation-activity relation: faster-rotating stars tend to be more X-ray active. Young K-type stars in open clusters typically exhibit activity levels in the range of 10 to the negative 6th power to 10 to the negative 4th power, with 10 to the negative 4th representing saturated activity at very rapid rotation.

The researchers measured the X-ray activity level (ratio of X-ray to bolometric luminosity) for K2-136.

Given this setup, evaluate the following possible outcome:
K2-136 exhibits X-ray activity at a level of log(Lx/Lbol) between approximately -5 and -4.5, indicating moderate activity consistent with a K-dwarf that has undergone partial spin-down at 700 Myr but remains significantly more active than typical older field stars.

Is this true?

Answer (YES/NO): YES